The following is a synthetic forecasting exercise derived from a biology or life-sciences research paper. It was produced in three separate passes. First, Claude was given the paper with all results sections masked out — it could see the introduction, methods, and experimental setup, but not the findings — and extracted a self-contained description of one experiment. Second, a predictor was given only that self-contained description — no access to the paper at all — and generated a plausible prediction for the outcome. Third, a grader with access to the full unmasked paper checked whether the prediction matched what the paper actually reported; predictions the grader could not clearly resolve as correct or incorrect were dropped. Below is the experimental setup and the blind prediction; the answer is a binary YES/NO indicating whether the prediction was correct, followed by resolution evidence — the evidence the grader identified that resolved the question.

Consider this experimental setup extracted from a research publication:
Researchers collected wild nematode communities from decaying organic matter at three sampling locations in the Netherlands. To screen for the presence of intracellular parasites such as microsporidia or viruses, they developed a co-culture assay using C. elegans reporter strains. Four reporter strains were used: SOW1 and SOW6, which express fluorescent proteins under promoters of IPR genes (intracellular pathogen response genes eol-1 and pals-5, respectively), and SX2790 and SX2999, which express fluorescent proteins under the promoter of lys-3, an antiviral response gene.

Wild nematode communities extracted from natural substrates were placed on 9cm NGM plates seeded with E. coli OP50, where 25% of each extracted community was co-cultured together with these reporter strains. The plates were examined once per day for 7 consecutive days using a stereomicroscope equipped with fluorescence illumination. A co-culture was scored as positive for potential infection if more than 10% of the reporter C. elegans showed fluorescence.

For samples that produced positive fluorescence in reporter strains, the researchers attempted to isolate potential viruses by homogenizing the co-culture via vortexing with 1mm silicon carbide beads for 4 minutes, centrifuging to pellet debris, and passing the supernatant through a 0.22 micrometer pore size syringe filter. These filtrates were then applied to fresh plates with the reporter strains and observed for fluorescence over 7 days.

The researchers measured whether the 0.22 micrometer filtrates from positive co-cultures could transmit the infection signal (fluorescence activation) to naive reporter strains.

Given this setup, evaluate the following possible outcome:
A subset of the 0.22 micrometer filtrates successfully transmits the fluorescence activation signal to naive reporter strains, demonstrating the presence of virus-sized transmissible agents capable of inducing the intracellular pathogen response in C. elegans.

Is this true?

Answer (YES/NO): YES